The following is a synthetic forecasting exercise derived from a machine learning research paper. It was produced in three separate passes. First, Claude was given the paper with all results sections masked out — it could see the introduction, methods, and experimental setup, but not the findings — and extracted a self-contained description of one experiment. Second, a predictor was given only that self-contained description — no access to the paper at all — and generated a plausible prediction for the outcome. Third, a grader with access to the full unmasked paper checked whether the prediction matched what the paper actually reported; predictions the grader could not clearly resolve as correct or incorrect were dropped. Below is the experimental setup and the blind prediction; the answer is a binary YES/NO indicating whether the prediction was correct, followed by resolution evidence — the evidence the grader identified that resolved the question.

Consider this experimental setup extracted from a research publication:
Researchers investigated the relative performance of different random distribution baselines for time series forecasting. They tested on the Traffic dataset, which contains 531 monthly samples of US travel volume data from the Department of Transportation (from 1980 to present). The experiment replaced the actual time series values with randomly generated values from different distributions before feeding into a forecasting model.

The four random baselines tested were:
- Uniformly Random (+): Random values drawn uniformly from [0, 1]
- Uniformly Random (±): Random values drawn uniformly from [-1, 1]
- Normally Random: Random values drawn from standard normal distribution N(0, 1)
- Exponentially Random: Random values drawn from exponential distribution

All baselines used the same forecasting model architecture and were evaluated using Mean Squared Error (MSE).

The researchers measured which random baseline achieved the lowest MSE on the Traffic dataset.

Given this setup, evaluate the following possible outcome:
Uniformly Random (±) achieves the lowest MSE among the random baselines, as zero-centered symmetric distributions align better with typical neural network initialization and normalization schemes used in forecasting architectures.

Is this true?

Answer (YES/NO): NO